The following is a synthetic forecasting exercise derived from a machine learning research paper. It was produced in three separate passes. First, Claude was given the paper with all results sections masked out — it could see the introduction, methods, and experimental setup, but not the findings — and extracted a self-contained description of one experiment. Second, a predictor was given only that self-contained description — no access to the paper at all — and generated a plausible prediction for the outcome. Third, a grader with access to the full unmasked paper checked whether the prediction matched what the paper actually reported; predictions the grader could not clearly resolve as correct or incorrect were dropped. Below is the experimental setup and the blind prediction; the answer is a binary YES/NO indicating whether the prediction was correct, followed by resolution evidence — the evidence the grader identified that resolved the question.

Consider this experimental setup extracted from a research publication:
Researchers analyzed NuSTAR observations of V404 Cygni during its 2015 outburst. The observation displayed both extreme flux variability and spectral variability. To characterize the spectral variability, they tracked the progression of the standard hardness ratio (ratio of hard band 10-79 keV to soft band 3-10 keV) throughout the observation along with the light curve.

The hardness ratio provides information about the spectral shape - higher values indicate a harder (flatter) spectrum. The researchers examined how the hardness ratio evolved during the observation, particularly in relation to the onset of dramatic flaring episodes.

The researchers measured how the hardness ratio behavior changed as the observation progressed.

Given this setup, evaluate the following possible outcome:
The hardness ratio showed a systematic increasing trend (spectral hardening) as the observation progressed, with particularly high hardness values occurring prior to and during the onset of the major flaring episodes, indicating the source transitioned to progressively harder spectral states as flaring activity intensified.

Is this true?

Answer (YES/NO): NO